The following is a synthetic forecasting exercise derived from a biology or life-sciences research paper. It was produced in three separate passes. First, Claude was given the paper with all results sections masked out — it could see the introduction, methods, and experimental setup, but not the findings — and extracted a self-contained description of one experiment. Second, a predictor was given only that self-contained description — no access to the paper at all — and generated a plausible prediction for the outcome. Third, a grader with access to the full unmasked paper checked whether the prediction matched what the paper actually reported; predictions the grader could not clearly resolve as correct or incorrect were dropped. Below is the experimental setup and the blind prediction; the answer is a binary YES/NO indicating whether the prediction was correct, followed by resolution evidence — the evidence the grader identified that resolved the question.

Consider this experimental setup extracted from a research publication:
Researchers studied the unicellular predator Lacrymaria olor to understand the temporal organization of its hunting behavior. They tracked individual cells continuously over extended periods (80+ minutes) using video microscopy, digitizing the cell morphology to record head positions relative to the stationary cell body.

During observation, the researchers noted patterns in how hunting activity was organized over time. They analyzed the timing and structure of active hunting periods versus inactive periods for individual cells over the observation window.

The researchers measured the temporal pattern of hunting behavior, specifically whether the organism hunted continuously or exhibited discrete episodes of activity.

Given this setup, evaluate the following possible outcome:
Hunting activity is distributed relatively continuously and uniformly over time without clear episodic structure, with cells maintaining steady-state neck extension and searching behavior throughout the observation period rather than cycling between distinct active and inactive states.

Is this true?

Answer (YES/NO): NO